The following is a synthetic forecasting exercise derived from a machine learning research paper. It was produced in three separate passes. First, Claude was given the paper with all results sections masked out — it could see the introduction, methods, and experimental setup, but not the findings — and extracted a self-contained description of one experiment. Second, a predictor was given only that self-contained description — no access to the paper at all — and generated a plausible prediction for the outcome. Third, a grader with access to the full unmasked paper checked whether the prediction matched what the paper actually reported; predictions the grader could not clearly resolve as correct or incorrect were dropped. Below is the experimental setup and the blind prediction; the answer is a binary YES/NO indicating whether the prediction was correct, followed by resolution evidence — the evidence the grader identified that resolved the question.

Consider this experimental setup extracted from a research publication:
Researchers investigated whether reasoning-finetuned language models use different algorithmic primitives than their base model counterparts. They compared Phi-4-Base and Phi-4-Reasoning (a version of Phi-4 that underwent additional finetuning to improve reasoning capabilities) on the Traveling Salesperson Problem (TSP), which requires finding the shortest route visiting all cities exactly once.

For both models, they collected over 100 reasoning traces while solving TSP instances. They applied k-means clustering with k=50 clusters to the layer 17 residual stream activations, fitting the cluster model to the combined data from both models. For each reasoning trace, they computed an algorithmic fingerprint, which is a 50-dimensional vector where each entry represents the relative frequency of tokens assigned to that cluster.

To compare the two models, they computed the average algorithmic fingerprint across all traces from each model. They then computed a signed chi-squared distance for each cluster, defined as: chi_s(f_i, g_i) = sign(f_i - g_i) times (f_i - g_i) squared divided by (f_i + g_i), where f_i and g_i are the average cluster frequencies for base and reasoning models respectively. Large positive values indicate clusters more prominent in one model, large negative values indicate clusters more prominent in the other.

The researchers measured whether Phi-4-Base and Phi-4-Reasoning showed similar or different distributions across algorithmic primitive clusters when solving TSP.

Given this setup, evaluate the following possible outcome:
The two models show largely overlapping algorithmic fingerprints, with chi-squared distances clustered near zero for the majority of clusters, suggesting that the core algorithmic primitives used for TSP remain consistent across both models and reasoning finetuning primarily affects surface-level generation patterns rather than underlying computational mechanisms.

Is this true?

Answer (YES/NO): NO